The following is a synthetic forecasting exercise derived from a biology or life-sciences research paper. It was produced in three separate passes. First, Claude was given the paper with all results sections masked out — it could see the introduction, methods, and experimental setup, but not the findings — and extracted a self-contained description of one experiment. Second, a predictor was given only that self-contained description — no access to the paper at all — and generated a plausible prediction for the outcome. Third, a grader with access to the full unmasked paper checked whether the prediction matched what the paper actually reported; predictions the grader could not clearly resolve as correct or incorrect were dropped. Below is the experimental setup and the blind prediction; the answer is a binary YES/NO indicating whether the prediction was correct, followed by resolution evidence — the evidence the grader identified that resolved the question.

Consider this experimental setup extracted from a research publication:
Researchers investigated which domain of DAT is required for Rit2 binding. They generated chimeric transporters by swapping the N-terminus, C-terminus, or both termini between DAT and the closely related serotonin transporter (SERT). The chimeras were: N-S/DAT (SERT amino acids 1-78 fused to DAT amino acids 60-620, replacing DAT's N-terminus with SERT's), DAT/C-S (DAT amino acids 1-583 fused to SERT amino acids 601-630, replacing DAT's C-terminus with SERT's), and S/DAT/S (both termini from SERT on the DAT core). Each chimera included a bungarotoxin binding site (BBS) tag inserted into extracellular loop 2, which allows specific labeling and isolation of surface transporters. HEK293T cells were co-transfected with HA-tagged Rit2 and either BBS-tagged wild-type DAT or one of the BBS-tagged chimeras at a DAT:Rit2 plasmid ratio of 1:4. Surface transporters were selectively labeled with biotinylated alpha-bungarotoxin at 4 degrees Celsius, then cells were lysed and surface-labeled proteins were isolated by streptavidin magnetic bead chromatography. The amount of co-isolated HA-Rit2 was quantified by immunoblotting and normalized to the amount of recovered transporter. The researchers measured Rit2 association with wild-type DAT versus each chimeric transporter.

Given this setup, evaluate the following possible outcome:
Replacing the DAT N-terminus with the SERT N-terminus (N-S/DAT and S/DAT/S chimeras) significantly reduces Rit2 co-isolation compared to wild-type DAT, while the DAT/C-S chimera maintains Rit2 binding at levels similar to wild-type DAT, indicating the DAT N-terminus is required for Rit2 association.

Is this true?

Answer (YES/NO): NO